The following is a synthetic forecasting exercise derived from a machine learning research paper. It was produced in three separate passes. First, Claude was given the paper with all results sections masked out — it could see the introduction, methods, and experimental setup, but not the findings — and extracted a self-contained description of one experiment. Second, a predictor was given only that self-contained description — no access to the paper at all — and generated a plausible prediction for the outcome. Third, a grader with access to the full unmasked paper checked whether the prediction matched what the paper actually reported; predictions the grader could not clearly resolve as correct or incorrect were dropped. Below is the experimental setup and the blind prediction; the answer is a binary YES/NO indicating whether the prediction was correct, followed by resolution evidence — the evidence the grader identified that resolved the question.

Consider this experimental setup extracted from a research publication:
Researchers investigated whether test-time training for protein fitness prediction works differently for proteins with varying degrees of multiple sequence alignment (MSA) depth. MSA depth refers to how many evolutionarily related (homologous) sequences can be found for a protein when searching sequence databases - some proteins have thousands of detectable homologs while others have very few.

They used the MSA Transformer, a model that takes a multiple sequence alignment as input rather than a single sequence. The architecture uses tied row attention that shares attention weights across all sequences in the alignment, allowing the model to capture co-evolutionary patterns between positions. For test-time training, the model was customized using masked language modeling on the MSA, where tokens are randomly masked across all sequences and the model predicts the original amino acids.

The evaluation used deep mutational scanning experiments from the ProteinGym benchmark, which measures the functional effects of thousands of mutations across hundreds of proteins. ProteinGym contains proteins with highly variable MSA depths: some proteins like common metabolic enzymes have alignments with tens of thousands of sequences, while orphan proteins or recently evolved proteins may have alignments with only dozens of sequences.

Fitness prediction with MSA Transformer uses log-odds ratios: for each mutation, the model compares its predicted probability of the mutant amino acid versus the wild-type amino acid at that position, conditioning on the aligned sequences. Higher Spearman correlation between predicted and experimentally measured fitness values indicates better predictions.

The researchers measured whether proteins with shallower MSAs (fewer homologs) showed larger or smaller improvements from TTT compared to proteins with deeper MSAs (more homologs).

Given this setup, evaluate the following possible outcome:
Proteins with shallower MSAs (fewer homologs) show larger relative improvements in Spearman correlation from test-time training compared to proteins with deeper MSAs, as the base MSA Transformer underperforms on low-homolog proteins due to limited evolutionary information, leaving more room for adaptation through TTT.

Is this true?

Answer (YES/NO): YES